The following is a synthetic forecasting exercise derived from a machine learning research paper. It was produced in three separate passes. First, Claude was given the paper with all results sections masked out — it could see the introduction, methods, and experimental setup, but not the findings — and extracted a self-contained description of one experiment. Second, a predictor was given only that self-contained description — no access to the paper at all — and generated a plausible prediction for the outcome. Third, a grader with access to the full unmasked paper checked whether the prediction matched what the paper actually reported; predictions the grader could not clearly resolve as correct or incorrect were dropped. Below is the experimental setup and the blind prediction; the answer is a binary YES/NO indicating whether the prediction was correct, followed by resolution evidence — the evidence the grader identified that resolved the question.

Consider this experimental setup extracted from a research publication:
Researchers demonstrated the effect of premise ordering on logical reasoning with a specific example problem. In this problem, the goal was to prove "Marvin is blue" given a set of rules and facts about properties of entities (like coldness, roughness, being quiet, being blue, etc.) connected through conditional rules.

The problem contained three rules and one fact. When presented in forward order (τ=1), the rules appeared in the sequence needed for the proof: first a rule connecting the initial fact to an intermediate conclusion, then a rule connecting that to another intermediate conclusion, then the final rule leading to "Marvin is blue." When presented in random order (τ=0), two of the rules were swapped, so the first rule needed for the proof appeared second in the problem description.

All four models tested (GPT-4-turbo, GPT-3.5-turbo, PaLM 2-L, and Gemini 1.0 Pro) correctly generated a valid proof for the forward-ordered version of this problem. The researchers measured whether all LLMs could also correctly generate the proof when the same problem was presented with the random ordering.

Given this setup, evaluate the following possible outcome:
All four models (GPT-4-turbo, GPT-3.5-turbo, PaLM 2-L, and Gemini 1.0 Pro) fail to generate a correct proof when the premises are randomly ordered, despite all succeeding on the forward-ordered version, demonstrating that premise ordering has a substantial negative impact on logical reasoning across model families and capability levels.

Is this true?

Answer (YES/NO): YES